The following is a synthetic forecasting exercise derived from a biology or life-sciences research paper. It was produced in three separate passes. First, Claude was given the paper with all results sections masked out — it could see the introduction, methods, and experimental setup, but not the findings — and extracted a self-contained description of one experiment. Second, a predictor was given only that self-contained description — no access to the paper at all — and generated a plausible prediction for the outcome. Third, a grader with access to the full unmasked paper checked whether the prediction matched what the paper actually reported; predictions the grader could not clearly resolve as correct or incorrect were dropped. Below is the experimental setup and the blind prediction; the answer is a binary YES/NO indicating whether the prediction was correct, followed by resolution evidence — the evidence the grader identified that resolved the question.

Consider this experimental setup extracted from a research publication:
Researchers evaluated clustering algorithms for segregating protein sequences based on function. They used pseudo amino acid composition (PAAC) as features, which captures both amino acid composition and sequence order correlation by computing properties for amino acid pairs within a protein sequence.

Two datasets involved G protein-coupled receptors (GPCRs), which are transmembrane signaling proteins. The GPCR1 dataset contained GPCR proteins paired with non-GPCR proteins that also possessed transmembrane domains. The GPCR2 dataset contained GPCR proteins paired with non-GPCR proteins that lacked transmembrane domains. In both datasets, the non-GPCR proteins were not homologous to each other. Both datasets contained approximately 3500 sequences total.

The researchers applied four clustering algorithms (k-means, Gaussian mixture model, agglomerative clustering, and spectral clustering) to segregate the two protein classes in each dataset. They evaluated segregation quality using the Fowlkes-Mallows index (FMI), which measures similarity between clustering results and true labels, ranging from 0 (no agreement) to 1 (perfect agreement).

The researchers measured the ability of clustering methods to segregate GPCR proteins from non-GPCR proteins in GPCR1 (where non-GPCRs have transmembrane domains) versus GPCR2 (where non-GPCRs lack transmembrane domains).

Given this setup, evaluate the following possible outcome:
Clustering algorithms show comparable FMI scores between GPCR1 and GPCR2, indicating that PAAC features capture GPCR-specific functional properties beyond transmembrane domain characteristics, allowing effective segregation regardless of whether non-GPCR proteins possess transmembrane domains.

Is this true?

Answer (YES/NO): NO